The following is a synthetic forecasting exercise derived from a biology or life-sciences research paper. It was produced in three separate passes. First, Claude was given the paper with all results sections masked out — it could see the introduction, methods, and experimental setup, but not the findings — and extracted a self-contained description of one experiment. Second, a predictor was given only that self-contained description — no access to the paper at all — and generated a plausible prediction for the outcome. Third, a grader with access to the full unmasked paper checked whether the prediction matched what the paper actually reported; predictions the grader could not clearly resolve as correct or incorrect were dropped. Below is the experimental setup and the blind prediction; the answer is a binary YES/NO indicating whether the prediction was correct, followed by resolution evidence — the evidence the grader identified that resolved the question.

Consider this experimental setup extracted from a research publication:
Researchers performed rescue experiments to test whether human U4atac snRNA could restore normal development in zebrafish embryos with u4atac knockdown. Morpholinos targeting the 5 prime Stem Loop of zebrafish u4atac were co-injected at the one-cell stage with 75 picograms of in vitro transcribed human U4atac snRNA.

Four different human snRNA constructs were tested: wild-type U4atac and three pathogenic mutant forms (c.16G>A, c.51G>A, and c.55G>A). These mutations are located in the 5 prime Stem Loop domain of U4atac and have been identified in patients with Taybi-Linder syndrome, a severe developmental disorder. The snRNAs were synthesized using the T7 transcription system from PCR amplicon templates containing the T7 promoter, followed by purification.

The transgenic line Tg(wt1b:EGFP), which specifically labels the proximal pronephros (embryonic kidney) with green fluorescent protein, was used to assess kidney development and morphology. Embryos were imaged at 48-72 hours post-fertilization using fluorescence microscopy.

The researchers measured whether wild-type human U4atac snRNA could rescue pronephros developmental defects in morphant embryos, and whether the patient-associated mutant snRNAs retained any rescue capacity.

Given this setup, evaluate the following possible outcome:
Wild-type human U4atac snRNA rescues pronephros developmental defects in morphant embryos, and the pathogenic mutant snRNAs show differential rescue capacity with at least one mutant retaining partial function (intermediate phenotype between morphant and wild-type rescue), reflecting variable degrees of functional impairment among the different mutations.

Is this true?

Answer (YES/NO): YES